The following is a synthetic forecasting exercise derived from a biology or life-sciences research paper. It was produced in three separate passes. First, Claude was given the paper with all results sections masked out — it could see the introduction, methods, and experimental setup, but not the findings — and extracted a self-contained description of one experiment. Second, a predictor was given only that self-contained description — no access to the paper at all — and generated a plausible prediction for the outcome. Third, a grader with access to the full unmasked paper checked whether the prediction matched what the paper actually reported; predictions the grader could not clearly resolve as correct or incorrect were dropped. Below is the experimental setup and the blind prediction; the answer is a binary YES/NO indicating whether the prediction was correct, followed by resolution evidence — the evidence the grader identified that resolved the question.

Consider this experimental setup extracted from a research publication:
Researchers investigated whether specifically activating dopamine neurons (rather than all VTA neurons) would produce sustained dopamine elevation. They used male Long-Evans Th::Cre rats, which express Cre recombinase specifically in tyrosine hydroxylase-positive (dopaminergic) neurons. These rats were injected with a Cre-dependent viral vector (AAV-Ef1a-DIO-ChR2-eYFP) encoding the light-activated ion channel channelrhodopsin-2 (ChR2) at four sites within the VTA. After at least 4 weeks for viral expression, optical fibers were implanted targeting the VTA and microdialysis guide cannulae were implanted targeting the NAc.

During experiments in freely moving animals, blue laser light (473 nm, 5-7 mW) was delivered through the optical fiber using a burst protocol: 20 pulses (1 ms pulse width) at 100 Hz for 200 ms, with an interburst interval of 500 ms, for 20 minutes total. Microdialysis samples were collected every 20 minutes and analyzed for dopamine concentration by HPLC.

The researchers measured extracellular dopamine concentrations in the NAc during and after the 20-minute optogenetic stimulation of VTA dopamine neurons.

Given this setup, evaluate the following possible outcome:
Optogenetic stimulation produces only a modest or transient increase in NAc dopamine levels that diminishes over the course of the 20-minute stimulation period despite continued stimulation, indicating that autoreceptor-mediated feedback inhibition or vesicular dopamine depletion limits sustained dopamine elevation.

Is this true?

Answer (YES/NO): NO